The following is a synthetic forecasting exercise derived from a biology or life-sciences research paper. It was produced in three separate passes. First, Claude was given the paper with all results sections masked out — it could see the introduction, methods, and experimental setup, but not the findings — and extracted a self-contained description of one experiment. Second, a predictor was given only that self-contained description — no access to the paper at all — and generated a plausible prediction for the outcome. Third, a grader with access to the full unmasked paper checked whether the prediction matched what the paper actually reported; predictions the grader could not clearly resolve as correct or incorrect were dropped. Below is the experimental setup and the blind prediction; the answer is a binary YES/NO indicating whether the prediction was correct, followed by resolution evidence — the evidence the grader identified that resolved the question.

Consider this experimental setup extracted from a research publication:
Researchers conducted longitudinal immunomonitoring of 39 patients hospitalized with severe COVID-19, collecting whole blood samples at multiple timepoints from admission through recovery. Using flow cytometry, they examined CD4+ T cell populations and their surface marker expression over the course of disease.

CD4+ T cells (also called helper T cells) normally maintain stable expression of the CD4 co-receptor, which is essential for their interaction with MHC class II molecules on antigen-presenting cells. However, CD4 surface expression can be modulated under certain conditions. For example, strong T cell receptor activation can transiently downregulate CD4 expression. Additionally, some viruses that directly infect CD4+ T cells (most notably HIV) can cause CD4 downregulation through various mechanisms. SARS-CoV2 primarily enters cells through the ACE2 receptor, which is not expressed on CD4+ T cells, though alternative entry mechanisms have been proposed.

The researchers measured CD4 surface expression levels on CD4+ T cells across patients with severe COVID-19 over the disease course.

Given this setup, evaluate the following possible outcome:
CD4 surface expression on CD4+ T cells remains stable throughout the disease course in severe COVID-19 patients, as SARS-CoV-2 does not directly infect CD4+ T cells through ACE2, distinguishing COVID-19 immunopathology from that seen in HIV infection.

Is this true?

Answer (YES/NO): NO